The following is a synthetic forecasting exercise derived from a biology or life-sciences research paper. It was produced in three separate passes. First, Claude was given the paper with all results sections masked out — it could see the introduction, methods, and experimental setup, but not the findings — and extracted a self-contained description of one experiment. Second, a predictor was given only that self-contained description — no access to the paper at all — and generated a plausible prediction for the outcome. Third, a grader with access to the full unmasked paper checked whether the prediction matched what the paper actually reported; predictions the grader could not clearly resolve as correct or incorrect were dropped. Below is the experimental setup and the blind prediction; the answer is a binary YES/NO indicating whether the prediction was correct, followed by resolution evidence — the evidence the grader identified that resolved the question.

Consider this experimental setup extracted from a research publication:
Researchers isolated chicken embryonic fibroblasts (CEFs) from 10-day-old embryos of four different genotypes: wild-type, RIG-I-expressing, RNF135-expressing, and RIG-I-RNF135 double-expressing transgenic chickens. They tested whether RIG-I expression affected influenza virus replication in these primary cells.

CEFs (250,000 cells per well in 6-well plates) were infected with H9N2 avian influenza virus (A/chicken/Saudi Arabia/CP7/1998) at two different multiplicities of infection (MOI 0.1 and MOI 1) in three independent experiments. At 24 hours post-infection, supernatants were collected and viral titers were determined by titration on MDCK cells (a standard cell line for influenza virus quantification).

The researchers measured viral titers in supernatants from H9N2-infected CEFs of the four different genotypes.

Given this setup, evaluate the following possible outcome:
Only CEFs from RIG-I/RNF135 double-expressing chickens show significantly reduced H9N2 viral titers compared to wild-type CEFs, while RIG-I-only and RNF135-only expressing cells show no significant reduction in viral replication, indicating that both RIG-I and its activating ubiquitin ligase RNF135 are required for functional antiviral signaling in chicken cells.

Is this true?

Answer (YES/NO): NO